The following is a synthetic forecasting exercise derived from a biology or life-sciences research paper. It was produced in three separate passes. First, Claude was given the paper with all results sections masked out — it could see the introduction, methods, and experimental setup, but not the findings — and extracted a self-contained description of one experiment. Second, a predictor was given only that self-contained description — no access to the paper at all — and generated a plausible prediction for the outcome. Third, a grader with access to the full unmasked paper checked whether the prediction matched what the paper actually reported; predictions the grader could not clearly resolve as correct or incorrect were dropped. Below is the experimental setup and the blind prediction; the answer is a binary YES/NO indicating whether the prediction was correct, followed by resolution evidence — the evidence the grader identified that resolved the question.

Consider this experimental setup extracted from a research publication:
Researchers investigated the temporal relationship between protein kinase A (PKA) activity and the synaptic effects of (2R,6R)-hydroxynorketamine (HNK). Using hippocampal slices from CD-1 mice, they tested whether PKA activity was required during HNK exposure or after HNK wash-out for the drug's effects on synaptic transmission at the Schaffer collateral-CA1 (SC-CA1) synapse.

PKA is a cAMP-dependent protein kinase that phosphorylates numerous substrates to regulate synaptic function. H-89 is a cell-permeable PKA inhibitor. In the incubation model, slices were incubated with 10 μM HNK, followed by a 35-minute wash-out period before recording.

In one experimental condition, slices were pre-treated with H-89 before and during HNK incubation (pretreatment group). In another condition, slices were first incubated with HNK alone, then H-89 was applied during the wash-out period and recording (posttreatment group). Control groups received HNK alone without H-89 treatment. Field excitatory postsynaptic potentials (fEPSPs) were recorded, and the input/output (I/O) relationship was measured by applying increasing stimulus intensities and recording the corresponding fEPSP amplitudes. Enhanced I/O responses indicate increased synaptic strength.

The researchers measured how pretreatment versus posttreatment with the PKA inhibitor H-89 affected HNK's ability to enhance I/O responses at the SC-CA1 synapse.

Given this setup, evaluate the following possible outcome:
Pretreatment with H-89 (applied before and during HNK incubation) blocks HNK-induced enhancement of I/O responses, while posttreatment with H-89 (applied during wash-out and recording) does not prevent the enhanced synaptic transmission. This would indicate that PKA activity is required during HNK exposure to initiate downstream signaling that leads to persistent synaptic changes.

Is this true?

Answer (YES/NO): YES